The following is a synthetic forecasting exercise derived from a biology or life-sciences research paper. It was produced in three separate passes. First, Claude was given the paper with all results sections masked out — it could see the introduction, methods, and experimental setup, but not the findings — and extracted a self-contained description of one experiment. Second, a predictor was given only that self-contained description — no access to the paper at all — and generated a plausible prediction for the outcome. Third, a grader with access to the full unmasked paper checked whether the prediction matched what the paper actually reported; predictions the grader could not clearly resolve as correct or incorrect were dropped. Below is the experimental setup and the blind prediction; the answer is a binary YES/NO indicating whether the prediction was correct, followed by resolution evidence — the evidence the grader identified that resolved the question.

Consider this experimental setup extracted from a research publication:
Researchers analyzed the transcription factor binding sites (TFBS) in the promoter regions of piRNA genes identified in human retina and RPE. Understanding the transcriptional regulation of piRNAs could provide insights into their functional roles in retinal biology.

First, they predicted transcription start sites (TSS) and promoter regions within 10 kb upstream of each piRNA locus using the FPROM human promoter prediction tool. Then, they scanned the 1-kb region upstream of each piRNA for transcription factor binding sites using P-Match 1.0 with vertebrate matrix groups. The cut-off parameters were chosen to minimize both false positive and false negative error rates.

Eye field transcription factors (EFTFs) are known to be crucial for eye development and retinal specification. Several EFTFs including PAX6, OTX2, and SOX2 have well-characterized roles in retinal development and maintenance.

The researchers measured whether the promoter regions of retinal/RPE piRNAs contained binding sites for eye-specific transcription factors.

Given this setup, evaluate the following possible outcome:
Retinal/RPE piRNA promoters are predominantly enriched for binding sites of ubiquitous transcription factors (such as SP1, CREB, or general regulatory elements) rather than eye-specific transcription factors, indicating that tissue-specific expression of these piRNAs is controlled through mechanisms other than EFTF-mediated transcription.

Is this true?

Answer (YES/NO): YES